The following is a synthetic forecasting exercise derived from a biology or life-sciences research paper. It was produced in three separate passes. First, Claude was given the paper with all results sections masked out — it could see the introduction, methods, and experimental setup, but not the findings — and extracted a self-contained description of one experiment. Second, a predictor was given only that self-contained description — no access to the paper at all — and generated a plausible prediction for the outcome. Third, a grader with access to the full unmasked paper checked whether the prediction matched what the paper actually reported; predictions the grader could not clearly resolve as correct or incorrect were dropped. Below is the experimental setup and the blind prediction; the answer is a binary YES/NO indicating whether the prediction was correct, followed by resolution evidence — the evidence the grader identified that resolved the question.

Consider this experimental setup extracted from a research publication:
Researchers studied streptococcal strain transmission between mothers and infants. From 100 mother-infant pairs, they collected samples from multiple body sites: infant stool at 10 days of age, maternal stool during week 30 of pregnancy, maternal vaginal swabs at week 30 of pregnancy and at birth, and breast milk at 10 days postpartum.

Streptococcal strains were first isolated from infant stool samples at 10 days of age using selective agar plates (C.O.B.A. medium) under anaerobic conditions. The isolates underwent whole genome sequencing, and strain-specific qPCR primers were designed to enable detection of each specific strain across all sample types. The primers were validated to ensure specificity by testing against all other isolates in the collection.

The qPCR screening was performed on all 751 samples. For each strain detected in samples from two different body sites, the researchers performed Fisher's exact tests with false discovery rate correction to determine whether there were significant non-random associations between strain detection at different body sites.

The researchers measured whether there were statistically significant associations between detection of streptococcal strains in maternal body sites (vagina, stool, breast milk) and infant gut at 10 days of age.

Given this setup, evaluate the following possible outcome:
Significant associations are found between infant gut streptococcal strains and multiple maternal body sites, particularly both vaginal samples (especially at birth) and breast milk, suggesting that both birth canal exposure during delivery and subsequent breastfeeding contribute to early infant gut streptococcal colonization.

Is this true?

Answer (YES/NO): NO